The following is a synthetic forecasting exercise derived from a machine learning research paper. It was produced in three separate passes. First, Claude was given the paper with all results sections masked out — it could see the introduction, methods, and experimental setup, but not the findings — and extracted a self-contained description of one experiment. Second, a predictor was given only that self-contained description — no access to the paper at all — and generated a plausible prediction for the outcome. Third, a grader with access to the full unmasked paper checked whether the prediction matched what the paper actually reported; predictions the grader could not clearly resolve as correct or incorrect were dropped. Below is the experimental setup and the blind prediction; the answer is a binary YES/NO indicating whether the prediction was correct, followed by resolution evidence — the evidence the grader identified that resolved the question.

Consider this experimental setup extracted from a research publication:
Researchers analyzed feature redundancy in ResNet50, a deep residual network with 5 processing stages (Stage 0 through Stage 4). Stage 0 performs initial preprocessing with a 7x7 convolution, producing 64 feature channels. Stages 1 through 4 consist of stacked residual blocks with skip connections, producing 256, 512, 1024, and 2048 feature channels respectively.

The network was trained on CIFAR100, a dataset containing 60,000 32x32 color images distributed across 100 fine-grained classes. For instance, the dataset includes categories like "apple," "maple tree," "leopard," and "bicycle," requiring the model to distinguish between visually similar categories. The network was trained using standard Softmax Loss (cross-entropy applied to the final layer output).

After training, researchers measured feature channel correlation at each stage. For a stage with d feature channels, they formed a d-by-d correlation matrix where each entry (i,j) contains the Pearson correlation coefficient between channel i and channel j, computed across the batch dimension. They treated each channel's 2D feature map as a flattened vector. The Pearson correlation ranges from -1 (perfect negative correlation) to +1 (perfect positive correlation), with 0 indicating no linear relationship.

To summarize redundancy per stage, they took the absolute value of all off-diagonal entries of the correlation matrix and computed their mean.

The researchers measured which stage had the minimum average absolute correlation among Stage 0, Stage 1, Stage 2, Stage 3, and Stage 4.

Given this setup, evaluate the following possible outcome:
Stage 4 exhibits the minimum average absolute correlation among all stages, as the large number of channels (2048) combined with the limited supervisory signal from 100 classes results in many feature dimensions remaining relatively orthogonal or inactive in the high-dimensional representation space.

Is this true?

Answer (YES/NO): NO